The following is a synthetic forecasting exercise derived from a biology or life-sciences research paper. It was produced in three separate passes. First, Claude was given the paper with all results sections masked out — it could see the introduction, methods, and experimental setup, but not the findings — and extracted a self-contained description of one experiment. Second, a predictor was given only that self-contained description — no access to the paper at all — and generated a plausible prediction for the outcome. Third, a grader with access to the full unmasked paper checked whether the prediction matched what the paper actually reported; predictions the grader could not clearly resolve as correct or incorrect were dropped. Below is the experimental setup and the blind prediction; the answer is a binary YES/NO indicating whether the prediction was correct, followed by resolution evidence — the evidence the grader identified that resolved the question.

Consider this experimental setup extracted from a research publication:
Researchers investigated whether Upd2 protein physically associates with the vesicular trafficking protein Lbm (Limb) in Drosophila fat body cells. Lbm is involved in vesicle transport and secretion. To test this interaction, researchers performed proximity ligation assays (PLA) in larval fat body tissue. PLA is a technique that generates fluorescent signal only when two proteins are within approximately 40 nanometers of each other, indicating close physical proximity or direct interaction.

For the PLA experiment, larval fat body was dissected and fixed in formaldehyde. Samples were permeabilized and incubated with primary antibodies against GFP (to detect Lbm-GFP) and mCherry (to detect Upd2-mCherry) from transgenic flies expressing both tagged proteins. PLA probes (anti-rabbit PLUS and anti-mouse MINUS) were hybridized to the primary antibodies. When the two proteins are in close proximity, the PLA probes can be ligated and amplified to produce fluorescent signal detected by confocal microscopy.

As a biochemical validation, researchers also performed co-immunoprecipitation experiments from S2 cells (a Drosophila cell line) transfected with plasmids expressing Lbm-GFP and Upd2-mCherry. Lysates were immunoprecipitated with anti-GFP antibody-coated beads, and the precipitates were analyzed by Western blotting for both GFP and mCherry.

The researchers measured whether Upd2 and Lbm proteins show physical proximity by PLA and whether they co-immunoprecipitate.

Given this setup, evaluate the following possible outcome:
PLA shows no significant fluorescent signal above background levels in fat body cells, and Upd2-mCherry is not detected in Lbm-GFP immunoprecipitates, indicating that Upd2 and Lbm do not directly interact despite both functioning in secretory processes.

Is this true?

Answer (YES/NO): NO